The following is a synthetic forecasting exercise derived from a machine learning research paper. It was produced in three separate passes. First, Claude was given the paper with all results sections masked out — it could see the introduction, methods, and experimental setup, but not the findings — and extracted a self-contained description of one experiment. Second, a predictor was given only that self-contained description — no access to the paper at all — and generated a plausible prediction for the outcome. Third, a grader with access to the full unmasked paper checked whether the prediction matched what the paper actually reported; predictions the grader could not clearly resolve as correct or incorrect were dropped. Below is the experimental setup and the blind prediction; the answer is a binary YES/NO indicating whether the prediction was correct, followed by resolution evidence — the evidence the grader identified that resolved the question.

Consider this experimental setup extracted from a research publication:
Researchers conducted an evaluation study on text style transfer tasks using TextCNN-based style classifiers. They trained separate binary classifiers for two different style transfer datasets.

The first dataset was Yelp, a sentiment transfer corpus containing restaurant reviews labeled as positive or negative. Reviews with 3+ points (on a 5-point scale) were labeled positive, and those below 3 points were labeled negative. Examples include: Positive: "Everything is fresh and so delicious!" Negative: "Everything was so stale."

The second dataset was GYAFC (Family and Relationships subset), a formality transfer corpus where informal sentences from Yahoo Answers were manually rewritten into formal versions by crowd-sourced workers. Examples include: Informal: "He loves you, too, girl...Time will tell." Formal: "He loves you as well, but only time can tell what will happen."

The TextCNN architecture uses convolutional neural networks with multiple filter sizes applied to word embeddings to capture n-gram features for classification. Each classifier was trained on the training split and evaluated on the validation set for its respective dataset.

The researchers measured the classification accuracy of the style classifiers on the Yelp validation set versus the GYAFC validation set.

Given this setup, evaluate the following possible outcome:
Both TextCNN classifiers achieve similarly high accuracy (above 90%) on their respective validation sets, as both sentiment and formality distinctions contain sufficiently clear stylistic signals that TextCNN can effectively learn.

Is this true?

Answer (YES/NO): NO